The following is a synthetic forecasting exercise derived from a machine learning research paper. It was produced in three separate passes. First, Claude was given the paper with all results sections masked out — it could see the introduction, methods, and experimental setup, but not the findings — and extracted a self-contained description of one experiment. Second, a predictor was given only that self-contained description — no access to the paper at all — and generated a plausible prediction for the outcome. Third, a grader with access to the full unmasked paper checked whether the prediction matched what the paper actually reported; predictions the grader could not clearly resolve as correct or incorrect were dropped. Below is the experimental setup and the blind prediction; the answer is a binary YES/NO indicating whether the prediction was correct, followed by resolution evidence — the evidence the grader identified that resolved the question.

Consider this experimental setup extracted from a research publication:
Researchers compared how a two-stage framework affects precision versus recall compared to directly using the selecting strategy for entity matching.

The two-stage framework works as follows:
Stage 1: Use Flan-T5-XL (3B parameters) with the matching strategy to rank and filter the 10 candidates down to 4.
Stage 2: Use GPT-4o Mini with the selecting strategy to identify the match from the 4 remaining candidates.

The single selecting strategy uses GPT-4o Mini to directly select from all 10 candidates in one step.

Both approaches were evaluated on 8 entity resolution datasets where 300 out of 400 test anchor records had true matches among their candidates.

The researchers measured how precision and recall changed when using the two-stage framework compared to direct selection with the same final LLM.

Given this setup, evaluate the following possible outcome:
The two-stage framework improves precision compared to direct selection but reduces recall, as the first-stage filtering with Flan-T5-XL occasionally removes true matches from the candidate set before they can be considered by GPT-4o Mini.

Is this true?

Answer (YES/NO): NO